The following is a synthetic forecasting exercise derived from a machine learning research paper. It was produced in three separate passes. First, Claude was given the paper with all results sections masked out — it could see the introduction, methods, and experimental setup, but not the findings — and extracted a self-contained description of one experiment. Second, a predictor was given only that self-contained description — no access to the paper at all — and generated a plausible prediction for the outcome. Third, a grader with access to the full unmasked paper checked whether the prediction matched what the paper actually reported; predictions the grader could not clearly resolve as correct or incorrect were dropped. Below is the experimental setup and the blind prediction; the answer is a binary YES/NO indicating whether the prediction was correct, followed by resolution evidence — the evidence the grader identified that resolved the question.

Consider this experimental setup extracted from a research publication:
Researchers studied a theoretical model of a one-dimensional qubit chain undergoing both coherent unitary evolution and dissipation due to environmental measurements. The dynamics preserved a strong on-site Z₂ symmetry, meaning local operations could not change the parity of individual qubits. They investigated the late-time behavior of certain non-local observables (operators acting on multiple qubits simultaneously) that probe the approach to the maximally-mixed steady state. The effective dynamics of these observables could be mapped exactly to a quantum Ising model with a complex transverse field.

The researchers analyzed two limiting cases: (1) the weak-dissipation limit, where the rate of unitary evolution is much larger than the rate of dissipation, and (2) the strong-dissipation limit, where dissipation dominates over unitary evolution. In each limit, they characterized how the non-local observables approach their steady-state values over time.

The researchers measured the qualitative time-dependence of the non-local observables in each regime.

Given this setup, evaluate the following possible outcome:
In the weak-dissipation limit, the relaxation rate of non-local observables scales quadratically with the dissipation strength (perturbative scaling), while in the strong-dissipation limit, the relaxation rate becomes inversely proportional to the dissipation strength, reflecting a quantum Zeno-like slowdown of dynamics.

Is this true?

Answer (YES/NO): NO